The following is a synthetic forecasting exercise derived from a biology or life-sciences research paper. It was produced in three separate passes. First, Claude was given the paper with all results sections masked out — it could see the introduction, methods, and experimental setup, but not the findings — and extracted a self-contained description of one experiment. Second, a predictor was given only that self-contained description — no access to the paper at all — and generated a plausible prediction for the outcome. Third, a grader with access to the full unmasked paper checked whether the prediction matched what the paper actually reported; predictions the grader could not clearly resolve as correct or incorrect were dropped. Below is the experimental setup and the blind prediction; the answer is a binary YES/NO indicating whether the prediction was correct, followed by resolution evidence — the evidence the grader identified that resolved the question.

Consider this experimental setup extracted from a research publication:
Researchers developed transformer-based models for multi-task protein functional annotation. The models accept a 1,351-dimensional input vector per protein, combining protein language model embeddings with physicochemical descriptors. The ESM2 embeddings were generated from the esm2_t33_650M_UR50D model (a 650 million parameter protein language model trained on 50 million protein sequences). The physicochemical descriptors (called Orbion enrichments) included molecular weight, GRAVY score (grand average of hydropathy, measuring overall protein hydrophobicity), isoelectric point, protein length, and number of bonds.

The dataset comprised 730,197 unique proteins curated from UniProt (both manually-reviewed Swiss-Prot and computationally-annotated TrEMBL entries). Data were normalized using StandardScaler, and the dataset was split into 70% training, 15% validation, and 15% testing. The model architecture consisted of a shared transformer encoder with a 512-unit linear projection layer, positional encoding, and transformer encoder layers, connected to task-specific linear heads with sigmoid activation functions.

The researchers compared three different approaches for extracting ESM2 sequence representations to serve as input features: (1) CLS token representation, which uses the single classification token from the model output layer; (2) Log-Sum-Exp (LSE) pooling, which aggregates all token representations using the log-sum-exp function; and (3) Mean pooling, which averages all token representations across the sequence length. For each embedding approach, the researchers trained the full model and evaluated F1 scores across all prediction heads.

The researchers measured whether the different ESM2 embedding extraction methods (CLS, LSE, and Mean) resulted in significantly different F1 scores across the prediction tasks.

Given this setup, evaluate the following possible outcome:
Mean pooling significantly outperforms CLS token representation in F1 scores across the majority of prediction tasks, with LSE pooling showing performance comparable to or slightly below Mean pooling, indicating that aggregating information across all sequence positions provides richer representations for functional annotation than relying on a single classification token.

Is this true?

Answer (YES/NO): NO